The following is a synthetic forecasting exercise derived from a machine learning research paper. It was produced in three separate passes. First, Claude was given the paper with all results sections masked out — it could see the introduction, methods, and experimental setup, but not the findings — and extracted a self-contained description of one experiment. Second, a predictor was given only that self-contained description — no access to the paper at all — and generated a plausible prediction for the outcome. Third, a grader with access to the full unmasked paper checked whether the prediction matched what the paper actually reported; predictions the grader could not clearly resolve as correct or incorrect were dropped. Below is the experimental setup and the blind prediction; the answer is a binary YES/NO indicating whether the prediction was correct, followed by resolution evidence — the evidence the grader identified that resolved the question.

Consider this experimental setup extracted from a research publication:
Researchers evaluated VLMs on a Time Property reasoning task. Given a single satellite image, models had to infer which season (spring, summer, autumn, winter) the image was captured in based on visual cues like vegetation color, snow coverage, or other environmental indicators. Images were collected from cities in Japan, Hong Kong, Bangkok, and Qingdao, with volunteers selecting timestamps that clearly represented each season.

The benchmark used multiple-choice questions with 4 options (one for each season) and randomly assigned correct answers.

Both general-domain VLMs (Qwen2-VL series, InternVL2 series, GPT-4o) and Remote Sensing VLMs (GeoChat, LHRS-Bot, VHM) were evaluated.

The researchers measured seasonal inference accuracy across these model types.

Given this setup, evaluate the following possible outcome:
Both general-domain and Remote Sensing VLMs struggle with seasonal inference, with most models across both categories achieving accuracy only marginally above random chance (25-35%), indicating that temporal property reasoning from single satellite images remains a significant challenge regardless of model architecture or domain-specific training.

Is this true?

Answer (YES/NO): NO